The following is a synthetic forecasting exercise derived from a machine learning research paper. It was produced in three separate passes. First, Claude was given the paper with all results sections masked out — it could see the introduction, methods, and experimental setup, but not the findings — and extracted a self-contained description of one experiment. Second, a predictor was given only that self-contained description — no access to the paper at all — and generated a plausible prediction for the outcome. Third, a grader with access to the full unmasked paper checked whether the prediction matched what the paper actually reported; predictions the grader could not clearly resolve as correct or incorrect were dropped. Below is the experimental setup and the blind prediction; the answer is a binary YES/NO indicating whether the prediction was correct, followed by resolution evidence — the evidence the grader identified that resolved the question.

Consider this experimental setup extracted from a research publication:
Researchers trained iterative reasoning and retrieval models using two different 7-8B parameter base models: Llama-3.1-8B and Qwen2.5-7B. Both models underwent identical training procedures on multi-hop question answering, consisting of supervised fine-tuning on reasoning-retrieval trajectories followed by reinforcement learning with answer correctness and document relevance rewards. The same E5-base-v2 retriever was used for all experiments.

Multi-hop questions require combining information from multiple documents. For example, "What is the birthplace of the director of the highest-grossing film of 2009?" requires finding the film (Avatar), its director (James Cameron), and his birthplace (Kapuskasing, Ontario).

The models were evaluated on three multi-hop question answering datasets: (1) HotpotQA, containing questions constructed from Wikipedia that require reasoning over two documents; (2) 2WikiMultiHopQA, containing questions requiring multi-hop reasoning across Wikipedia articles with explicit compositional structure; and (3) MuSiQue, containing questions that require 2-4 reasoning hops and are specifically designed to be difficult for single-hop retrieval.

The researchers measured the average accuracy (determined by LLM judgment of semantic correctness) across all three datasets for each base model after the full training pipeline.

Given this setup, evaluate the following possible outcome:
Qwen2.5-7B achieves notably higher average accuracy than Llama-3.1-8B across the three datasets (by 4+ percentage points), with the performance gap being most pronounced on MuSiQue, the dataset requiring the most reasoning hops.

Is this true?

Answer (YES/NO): NO